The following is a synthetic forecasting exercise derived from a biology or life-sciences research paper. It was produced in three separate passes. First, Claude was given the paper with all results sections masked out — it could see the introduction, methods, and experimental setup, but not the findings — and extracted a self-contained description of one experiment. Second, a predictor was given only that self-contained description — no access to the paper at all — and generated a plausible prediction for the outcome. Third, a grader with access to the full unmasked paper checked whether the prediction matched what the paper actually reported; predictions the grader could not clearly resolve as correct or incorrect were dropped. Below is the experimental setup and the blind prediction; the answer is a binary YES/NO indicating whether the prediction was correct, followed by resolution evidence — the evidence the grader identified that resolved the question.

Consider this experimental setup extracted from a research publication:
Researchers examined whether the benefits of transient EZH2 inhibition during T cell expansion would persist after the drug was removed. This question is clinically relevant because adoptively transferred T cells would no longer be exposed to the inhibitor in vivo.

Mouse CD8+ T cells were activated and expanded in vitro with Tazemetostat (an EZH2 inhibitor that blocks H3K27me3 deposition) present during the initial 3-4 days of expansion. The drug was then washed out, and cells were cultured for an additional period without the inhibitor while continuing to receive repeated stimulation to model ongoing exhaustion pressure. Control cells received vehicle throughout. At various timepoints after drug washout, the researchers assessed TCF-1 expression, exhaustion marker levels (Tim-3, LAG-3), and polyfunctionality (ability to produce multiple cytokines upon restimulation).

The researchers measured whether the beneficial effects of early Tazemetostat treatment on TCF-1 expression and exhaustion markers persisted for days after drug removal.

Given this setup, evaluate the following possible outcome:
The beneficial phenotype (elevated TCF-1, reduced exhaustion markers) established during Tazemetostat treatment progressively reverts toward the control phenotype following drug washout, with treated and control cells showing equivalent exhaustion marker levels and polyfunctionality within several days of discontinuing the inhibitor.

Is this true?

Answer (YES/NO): YES